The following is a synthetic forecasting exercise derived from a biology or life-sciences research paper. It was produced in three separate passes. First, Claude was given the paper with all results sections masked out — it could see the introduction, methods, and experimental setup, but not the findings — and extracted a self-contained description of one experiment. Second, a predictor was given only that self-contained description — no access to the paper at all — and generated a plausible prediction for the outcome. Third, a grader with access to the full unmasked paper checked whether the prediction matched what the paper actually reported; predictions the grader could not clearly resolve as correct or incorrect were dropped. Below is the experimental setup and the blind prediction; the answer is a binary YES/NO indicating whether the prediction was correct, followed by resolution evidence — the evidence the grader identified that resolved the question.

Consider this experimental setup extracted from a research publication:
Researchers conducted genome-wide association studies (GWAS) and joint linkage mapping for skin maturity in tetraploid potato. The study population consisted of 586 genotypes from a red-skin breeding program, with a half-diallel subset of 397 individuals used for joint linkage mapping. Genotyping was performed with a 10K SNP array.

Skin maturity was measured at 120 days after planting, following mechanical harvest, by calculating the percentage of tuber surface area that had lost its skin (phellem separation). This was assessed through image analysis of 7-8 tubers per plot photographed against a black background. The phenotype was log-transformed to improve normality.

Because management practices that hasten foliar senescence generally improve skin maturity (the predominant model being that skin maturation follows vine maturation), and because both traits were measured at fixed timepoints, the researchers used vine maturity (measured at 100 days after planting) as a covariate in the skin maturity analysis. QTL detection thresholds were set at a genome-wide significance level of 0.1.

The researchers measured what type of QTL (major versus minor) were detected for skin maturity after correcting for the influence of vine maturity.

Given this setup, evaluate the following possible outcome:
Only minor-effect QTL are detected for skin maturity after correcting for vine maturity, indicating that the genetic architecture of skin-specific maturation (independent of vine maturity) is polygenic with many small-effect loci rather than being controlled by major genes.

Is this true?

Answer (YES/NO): YES